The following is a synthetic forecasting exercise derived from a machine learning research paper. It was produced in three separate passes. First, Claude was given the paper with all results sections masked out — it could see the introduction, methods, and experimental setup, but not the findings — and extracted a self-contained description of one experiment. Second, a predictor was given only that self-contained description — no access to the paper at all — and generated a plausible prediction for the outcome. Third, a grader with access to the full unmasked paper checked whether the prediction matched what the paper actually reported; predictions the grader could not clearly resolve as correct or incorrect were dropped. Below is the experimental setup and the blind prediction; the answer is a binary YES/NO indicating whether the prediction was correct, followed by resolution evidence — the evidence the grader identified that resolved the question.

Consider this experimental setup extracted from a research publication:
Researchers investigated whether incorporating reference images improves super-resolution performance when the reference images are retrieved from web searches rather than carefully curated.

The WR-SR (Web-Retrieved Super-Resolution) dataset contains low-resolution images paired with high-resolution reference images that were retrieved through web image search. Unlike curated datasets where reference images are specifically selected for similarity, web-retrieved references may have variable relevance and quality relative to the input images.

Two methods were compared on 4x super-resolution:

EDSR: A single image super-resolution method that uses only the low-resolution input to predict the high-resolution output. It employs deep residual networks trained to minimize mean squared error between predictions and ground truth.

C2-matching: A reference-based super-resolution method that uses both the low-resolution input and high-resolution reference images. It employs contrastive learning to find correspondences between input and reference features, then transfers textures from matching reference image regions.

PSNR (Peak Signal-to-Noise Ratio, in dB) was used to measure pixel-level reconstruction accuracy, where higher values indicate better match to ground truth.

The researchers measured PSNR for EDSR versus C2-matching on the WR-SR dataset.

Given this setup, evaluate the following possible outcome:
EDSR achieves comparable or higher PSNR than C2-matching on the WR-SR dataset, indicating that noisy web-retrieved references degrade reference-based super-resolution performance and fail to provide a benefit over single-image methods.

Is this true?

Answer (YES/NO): YES